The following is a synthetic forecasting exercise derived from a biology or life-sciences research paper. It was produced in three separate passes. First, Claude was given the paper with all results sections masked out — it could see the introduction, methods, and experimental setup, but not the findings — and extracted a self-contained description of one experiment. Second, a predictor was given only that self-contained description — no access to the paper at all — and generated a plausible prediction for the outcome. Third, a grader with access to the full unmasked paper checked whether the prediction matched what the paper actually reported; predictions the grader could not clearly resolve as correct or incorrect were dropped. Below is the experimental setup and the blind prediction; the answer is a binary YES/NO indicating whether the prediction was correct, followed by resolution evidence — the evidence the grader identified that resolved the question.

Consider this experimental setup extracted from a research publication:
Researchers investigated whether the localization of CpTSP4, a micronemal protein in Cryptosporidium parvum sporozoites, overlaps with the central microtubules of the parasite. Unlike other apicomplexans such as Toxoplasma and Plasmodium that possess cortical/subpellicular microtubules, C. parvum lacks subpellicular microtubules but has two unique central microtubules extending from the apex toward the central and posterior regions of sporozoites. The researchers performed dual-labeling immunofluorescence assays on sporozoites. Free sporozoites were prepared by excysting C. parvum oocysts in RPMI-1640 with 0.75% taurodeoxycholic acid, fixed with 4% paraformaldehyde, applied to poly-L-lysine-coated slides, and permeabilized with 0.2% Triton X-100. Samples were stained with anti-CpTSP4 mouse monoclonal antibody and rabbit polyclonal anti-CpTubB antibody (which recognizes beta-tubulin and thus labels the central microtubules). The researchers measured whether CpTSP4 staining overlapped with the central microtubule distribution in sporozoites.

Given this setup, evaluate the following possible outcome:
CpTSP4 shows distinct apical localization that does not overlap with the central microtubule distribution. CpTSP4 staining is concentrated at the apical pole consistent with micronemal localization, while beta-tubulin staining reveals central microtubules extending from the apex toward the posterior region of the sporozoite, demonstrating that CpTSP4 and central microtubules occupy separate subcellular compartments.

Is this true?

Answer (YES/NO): NO